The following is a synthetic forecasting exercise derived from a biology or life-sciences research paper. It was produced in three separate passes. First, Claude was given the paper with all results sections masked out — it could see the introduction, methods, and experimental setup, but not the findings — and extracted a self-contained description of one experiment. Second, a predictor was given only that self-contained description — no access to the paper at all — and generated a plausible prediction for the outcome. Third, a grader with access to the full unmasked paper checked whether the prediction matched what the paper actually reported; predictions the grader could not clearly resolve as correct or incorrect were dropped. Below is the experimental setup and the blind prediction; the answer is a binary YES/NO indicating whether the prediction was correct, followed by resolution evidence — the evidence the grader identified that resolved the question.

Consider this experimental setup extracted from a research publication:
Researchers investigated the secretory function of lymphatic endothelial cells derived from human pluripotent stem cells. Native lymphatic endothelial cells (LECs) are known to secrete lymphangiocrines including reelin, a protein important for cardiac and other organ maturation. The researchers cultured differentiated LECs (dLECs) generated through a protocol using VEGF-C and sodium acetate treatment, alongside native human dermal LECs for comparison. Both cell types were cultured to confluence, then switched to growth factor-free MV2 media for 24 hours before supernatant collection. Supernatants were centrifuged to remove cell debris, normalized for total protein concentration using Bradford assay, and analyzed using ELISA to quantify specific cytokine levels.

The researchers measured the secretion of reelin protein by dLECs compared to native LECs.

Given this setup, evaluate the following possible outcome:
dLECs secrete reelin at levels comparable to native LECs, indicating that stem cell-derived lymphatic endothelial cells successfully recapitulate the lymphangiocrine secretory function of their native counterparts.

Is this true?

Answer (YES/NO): YES